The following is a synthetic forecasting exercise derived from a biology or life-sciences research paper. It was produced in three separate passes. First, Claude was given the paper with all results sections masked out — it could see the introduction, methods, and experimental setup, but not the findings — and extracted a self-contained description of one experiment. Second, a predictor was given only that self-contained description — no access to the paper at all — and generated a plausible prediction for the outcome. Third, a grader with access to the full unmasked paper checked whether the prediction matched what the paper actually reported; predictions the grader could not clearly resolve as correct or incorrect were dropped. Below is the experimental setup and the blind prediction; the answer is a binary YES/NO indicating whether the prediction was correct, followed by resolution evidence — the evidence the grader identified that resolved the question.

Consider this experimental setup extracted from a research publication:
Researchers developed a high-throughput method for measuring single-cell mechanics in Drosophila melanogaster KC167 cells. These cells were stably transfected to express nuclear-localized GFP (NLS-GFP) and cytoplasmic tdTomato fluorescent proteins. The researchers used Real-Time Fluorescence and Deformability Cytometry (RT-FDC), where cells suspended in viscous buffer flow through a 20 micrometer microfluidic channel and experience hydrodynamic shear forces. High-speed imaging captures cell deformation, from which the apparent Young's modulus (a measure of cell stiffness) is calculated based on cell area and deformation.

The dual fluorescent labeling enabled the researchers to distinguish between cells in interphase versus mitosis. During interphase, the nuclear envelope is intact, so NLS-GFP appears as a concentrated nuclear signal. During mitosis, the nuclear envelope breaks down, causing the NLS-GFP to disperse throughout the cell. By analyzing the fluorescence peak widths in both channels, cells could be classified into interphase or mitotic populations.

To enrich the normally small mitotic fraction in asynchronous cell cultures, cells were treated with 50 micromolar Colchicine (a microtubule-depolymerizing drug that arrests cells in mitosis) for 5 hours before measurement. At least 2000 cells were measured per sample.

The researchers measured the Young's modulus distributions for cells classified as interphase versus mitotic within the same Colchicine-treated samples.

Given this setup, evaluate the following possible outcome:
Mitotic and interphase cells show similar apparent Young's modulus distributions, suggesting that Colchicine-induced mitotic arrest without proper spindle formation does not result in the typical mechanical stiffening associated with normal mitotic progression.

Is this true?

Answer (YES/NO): NO